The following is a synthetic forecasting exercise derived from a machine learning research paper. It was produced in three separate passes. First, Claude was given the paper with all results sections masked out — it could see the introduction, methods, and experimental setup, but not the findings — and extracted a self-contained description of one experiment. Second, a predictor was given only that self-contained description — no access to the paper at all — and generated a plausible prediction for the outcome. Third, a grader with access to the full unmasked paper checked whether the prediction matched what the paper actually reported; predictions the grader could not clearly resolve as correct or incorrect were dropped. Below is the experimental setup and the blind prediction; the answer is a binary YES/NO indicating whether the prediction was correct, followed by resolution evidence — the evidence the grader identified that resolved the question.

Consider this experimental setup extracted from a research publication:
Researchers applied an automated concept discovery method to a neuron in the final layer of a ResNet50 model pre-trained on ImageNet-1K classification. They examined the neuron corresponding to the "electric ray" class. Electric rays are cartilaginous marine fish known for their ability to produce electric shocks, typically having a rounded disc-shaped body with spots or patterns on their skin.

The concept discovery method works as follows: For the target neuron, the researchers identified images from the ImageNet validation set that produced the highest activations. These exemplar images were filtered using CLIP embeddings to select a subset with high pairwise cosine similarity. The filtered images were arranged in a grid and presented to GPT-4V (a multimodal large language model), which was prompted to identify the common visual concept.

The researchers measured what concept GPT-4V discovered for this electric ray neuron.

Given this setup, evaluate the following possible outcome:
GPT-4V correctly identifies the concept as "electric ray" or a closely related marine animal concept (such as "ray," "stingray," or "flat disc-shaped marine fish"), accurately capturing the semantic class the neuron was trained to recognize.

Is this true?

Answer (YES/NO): NO